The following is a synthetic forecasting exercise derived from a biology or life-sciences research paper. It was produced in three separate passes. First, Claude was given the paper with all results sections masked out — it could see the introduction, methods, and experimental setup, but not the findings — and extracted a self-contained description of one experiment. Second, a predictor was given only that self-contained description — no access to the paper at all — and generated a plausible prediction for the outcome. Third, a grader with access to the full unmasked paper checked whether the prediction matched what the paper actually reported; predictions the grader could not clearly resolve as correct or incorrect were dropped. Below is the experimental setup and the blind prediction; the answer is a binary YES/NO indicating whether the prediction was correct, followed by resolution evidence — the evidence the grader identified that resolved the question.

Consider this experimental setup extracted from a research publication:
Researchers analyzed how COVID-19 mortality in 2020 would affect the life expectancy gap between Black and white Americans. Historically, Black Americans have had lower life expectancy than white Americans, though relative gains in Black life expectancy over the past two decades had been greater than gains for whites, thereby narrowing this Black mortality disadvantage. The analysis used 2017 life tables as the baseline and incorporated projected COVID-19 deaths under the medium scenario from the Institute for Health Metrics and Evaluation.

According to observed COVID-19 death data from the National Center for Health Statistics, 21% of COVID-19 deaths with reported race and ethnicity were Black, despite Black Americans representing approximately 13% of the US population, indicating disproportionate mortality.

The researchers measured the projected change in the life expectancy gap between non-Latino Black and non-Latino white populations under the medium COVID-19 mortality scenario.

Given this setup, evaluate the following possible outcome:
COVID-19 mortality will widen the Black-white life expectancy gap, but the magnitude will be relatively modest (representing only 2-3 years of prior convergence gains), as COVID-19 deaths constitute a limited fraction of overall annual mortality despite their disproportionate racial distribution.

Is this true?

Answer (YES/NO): NO